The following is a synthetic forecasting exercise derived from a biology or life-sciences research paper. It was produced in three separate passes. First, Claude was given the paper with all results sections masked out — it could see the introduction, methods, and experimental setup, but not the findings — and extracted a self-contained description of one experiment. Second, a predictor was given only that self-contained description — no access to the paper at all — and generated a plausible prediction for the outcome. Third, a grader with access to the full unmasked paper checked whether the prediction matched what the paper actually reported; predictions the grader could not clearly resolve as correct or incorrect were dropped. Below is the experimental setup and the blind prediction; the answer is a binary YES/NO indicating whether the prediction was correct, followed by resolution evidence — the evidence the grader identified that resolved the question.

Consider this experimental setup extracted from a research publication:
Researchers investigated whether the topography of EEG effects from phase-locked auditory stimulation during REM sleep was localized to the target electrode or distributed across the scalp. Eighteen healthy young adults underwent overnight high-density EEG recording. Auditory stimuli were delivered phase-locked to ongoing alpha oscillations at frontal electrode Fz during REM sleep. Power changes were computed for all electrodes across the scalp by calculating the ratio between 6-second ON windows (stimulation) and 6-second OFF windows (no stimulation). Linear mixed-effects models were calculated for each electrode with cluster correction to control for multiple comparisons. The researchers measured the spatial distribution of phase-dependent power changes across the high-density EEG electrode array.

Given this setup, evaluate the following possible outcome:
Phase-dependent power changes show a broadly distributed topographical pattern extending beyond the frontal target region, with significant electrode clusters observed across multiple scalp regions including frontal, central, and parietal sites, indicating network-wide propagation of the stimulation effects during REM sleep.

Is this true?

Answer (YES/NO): NO